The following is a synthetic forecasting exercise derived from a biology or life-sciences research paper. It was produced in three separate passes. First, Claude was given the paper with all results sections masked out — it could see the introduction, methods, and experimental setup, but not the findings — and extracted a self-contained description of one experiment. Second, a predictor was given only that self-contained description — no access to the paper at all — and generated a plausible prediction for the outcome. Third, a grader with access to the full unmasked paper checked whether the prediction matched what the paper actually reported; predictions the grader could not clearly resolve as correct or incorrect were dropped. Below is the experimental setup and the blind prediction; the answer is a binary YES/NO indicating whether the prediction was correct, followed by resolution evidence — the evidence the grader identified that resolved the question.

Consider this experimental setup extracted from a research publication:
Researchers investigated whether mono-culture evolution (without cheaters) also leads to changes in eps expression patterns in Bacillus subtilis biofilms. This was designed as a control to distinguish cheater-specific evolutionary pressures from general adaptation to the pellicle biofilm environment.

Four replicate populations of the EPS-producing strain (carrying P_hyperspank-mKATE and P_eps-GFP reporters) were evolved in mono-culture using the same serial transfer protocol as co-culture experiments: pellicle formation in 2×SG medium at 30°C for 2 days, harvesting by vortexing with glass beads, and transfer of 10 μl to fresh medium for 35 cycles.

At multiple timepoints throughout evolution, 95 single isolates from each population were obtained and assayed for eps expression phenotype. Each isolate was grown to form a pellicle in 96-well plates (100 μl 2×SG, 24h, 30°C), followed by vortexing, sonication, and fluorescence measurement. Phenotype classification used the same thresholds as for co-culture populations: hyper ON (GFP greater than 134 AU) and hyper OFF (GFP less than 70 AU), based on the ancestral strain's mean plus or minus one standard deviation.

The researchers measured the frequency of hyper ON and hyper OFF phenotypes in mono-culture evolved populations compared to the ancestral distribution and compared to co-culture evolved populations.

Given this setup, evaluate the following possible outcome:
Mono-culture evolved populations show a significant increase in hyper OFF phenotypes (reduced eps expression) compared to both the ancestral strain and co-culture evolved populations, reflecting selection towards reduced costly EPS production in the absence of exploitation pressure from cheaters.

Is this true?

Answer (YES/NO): YES